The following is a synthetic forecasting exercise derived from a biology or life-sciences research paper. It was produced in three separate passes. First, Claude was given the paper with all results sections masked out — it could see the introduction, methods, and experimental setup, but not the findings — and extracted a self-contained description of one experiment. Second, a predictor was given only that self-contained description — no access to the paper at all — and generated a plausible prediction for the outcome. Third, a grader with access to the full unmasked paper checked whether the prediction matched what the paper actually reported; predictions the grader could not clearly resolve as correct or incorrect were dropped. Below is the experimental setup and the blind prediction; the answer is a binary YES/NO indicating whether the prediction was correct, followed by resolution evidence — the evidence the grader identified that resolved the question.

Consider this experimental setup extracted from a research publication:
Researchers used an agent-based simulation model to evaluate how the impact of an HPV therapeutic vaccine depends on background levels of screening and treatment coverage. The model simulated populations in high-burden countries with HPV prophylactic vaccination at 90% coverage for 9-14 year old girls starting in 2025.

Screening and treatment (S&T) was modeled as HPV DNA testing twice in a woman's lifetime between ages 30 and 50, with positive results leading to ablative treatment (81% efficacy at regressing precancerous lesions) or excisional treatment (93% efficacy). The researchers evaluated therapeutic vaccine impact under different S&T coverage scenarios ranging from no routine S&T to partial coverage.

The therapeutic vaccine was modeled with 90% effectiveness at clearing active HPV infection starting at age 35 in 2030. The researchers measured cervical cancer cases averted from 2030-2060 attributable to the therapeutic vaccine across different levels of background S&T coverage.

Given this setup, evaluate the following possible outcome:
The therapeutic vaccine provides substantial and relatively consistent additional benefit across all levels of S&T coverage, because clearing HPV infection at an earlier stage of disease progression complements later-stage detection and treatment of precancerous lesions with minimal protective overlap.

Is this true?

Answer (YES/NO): NO